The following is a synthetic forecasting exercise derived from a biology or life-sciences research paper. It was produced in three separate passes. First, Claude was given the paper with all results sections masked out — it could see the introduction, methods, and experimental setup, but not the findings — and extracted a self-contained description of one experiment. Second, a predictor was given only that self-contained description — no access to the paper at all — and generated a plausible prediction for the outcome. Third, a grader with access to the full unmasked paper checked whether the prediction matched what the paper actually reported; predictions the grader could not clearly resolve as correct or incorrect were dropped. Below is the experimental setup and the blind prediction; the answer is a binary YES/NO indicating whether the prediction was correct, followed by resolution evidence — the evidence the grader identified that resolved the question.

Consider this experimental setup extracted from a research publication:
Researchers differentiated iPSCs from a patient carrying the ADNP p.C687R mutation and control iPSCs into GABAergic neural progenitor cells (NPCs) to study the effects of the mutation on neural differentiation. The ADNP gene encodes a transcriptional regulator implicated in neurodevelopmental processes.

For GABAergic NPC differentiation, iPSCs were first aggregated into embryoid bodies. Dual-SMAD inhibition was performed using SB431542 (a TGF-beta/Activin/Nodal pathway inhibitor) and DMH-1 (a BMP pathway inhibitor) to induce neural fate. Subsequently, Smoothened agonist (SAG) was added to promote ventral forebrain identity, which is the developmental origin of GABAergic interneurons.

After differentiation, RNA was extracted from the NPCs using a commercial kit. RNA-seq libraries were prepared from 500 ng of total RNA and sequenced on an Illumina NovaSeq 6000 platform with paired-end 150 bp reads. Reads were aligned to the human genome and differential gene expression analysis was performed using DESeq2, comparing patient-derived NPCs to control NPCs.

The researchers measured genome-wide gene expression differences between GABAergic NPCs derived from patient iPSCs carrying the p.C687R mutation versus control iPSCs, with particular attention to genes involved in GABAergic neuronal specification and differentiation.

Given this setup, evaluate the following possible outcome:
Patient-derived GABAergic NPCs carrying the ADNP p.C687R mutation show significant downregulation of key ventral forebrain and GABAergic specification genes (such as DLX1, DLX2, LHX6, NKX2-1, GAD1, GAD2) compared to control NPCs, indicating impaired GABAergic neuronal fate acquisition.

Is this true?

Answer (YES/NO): NO